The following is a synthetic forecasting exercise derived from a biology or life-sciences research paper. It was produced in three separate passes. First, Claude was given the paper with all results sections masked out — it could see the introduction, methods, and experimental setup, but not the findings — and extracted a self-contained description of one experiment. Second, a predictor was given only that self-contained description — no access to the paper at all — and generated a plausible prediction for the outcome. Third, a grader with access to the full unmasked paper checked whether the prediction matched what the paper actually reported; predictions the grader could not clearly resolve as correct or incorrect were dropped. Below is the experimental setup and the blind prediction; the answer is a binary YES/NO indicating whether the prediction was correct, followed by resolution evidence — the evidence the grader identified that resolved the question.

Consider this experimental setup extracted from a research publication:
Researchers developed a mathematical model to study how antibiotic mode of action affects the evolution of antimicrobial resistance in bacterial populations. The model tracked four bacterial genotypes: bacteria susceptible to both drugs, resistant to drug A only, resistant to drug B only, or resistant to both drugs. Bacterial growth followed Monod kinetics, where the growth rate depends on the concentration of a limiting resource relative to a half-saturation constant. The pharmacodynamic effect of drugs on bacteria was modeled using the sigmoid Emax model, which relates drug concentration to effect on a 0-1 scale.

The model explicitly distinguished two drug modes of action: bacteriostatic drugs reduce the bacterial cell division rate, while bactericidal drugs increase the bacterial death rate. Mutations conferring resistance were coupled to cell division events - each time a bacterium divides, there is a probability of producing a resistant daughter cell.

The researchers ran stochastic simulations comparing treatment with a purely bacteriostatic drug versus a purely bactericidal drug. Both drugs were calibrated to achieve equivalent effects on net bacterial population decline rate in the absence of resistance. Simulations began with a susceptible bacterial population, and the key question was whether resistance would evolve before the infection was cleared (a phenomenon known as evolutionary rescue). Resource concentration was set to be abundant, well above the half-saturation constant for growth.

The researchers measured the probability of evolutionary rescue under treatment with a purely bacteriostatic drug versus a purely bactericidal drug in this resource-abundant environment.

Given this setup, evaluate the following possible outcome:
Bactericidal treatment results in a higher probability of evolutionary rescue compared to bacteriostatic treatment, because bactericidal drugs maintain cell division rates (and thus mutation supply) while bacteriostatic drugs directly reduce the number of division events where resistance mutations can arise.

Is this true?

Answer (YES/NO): YES